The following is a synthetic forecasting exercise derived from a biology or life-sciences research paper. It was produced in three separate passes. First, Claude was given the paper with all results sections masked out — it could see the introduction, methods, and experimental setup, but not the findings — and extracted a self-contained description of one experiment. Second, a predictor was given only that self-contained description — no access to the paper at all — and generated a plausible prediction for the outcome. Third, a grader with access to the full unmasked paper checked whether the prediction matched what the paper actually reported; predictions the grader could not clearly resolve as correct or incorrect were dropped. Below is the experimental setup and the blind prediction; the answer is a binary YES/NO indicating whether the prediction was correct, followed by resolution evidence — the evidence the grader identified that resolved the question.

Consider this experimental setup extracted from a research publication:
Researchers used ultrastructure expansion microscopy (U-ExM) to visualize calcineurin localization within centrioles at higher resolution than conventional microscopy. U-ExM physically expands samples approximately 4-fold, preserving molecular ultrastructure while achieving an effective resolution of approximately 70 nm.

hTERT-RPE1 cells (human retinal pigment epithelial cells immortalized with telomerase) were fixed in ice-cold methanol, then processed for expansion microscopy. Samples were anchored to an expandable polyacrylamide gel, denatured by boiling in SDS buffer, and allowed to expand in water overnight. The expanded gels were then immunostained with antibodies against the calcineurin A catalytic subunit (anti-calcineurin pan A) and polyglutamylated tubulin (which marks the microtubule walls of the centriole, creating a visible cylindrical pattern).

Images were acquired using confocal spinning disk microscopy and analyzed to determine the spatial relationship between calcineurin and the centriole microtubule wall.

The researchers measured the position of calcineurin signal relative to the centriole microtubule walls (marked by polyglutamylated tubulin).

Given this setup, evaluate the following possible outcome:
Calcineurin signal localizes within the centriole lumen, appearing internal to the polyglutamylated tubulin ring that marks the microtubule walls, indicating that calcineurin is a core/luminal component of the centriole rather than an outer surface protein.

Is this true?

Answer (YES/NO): NO